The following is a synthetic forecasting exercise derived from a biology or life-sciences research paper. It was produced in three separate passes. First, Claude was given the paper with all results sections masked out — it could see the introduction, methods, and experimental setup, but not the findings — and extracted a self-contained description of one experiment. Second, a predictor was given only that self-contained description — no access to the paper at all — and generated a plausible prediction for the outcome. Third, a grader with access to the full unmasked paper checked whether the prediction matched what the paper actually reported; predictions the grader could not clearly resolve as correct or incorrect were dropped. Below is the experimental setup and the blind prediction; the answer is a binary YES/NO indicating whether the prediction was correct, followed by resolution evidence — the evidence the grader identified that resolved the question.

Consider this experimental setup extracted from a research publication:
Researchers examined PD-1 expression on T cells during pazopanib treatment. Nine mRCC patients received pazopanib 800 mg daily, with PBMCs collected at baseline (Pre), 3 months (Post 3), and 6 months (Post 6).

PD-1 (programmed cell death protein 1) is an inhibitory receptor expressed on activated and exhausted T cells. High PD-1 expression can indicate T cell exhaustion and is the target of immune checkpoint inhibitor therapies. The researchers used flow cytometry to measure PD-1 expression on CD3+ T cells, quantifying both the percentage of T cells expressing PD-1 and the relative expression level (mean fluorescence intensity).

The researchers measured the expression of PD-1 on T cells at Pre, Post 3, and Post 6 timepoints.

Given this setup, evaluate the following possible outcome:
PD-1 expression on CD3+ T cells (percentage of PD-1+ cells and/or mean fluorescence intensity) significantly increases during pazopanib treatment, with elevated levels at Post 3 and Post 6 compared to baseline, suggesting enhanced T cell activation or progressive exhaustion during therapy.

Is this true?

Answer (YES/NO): YES